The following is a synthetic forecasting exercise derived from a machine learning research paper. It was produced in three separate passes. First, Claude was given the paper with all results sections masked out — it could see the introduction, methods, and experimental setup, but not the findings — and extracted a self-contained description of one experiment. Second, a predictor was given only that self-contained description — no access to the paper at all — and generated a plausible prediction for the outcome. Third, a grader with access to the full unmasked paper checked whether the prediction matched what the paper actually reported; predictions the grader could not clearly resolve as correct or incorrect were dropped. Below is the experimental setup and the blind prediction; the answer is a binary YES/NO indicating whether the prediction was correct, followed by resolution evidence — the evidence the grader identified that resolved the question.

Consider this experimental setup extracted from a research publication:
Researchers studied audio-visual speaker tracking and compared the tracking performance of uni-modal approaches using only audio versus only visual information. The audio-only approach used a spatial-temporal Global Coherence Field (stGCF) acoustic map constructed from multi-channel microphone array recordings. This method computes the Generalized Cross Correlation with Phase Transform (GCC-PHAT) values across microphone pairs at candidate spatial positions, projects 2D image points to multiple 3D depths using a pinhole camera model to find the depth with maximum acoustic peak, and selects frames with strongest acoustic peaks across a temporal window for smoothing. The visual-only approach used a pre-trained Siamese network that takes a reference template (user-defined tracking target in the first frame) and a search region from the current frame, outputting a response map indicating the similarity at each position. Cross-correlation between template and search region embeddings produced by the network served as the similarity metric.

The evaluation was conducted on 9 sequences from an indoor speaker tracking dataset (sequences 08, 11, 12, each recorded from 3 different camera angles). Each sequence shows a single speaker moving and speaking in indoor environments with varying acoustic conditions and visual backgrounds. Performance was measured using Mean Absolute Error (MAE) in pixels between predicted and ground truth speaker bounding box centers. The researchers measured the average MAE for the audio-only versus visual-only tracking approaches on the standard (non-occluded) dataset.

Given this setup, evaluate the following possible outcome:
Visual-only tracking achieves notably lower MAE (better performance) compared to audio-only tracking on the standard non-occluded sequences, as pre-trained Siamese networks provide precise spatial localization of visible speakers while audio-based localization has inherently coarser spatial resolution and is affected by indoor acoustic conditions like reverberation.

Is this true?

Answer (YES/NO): YES